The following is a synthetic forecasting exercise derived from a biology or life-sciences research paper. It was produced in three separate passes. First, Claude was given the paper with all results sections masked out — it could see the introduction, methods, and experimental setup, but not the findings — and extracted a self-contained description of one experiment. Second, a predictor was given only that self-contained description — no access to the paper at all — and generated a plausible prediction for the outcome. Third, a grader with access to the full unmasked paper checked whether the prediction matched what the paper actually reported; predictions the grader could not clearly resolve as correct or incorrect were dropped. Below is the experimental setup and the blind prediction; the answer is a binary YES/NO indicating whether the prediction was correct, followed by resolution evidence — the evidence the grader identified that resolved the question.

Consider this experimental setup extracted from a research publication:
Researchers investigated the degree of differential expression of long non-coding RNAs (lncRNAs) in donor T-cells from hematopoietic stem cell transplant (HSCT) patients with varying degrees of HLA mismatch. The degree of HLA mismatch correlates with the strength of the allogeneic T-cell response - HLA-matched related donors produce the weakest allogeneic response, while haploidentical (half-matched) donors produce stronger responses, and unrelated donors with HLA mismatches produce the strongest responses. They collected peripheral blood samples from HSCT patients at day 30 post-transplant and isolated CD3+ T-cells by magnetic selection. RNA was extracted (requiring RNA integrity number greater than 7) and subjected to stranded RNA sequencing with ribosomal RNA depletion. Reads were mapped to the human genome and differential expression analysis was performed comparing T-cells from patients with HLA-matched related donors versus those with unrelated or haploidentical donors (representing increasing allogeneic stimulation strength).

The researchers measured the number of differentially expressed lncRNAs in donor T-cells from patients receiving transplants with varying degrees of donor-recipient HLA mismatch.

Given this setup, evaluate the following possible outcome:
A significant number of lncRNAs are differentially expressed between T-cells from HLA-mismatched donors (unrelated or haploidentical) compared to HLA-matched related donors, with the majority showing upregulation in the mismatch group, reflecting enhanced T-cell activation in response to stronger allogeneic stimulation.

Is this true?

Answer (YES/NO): YES